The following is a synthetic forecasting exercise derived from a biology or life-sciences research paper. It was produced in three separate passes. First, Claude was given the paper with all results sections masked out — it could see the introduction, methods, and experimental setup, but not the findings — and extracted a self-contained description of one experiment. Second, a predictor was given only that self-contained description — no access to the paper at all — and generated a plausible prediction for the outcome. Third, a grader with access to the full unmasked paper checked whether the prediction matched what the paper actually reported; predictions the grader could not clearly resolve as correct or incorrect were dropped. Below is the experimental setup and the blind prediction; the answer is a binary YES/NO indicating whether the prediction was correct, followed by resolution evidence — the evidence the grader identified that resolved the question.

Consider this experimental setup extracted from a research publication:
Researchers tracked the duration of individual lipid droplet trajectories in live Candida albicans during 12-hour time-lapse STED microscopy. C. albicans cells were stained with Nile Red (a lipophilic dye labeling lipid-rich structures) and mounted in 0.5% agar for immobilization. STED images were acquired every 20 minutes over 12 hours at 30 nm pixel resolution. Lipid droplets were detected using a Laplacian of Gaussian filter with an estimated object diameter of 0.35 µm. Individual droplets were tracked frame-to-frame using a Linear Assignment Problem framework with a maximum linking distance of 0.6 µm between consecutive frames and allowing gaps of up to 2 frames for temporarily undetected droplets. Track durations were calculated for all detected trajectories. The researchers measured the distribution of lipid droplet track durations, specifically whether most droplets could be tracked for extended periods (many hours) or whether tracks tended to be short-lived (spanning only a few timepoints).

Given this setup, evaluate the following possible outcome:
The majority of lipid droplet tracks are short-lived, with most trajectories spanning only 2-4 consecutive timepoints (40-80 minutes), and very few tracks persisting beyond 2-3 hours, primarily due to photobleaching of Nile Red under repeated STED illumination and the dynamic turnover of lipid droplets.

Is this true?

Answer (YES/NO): NO